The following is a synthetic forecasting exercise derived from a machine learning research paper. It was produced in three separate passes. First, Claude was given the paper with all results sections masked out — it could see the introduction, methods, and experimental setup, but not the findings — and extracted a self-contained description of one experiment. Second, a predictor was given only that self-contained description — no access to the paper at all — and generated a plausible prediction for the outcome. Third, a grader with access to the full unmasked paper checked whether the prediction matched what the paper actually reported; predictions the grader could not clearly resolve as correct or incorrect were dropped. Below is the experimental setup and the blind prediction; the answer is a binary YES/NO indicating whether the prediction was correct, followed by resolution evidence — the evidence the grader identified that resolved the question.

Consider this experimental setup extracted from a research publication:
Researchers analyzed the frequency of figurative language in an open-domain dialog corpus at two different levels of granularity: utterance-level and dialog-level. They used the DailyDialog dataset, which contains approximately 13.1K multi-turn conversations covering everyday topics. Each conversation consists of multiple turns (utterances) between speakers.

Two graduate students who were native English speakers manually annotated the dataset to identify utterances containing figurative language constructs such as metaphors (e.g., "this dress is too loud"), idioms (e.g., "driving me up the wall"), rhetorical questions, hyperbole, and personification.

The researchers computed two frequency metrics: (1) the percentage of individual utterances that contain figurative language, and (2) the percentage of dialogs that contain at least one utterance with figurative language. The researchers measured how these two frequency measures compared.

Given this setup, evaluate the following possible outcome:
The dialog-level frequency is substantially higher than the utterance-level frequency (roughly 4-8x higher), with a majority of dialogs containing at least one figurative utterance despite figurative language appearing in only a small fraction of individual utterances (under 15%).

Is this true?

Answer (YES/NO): NO